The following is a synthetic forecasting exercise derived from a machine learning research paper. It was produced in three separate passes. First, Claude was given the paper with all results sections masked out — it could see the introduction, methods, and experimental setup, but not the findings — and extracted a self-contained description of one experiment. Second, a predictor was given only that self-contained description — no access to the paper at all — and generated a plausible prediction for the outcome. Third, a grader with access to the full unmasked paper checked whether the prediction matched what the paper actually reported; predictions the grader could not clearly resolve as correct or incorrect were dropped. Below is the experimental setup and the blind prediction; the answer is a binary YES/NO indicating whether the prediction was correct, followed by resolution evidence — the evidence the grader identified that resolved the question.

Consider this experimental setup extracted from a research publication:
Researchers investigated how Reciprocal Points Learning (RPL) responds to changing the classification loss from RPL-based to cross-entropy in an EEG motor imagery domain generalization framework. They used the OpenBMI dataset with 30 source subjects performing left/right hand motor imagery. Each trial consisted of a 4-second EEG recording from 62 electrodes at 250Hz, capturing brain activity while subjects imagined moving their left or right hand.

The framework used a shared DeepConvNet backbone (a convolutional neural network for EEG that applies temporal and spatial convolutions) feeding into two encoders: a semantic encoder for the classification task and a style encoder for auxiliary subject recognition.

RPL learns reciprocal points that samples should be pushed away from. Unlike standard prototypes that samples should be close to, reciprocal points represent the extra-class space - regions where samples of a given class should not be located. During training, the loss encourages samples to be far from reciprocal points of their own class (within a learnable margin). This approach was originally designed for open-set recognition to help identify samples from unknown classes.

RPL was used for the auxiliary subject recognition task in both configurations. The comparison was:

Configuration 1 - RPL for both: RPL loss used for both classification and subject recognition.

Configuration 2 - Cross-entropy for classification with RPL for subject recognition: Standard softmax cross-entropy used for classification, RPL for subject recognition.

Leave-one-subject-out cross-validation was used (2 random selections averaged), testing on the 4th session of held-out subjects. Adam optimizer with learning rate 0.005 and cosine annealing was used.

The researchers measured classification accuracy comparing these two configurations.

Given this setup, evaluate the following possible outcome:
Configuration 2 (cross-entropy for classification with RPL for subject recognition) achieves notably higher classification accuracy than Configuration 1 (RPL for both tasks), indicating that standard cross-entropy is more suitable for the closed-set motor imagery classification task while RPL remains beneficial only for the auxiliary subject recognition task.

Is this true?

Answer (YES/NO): NO